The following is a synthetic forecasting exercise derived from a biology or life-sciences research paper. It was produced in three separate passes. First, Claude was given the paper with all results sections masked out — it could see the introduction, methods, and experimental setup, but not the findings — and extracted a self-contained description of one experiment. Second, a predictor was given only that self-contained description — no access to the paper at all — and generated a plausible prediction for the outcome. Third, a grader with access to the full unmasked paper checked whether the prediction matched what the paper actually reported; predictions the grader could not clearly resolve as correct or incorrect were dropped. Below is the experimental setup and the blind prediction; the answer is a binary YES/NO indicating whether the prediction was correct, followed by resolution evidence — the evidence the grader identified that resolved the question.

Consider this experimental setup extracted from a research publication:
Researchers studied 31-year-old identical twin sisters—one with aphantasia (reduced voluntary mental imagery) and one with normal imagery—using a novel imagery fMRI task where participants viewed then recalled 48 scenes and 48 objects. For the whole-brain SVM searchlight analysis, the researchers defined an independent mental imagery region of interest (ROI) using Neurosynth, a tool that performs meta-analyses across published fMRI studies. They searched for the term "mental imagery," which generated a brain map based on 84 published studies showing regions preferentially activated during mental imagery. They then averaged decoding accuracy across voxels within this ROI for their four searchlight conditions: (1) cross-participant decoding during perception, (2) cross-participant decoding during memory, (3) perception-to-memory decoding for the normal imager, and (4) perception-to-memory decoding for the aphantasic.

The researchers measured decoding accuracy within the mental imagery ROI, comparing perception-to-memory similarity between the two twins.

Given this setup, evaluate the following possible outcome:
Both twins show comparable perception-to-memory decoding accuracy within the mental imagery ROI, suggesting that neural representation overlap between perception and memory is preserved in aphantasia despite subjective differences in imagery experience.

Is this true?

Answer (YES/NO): YES